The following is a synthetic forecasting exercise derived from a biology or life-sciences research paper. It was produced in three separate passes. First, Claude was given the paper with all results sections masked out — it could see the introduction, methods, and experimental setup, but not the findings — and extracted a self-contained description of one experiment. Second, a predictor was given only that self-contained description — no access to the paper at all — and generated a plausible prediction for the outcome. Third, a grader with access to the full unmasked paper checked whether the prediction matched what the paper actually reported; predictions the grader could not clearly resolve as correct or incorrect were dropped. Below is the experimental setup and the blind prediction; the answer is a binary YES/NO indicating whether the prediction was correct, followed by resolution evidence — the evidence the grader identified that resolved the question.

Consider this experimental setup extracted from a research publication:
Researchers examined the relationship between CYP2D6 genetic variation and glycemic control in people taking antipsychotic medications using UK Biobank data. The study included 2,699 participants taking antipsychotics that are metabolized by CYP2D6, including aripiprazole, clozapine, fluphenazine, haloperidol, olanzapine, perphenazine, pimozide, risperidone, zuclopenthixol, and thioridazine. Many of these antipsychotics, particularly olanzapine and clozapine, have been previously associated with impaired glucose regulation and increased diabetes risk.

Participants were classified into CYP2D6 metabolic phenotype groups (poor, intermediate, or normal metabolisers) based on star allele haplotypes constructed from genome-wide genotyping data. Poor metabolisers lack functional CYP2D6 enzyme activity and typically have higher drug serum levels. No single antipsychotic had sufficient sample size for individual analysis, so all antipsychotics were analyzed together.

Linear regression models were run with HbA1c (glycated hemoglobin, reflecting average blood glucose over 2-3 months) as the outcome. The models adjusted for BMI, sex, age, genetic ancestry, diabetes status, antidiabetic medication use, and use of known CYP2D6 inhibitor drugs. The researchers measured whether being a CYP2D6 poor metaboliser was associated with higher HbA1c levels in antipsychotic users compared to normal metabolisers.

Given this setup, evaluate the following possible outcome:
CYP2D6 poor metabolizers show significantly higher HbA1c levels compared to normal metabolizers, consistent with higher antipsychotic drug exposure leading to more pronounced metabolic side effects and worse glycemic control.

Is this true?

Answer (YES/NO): NO